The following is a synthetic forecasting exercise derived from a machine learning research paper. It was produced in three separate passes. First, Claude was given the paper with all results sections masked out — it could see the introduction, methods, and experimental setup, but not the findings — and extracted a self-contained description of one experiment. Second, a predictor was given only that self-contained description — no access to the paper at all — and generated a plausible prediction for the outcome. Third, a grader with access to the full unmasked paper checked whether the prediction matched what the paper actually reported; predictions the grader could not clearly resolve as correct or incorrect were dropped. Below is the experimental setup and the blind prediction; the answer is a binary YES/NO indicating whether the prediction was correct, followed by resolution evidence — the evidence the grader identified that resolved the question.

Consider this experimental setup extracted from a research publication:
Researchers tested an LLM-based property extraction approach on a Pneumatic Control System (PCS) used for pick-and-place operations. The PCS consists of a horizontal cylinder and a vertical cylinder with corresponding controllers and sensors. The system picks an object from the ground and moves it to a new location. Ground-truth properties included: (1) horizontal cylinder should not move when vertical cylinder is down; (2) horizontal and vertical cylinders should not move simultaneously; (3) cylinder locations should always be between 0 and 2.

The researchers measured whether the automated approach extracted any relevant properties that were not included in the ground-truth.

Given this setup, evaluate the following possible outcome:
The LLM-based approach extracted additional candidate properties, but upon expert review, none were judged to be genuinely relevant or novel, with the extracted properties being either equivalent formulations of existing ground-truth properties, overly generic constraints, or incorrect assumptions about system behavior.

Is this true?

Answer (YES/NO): NO